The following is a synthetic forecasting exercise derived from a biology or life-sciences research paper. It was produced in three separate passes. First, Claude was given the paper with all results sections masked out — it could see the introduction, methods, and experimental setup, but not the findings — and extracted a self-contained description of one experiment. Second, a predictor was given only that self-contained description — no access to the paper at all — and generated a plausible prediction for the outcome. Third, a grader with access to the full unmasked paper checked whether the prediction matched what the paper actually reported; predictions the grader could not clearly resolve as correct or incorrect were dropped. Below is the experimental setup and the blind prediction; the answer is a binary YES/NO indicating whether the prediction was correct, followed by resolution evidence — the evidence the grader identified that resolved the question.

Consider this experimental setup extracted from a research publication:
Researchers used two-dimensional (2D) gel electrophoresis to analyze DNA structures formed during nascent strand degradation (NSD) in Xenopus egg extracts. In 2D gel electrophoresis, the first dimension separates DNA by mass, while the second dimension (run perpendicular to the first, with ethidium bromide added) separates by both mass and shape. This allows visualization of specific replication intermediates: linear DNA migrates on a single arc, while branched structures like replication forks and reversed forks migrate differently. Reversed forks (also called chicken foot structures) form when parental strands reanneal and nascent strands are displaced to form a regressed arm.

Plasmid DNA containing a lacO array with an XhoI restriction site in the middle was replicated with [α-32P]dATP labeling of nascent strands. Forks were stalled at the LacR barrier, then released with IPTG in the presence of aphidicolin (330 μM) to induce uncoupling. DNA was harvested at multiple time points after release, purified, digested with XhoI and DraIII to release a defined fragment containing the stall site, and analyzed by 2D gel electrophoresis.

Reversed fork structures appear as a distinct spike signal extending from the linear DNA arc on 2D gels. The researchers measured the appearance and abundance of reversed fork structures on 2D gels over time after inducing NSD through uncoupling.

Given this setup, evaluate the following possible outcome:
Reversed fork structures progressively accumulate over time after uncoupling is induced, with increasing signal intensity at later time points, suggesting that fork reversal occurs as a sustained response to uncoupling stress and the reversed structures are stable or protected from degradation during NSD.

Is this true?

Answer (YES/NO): NO